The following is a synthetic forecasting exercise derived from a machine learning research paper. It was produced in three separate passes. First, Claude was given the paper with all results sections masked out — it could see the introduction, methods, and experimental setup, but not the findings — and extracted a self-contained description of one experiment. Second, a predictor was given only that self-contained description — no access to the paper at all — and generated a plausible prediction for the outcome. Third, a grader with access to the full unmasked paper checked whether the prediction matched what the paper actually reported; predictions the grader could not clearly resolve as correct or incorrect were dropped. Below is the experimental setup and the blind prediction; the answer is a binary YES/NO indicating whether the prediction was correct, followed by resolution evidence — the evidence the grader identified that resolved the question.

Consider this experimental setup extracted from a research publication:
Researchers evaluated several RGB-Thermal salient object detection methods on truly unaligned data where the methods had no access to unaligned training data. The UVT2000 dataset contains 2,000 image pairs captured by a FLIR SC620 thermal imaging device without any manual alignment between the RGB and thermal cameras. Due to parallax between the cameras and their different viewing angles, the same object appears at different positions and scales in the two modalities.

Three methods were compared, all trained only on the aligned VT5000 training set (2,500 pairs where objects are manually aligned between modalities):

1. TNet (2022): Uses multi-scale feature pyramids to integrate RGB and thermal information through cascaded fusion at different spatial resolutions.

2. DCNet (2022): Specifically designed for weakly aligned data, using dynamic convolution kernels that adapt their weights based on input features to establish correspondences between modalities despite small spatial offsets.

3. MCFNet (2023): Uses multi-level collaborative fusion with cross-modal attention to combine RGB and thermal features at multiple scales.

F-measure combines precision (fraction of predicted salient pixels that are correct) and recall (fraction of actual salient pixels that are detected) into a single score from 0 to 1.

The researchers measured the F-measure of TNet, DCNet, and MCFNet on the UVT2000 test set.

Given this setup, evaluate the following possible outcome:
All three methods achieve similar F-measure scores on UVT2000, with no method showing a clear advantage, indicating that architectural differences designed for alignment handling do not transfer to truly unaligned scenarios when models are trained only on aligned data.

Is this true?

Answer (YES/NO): NO